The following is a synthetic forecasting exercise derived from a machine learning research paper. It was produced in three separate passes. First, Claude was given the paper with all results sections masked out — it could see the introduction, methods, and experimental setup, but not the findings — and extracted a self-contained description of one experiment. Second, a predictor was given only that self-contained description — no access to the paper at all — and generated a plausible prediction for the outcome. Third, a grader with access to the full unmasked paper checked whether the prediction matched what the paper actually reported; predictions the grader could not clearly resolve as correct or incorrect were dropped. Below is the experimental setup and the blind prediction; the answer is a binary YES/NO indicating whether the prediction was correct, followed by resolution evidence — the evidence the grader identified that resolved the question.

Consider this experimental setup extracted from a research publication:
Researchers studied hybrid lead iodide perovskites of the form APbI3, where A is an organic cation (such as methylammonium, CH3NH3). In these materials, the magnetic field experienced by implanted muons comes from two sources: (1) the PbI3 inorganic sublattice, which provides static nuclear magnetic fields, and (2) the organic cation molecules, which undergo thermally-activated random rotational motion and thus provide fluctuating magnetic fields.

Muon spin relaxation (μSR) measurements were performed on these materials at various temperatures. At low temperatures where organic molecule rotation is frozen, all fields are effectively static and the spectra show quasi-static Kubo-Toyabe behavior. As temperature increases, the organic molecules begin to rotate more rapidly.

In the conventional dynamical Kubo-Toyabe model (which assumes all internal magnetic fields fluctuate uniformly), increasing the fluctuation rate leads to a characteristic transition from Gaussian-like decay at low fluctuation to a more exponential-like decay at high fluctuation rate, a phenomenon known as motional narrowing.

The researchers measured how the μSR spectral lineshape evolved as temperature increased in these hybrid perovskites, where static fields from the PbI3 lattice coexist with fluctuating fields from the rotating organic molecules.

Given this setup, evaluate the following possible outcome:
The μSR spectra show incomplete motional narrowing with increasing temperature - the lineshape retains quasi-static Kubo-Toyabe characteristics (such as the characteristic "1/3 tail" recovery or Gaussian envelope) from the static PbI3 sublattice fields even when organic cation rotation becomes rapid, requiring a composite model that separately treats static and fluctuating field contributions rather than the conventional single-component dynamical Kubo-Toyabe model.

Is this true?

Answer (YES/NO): YES